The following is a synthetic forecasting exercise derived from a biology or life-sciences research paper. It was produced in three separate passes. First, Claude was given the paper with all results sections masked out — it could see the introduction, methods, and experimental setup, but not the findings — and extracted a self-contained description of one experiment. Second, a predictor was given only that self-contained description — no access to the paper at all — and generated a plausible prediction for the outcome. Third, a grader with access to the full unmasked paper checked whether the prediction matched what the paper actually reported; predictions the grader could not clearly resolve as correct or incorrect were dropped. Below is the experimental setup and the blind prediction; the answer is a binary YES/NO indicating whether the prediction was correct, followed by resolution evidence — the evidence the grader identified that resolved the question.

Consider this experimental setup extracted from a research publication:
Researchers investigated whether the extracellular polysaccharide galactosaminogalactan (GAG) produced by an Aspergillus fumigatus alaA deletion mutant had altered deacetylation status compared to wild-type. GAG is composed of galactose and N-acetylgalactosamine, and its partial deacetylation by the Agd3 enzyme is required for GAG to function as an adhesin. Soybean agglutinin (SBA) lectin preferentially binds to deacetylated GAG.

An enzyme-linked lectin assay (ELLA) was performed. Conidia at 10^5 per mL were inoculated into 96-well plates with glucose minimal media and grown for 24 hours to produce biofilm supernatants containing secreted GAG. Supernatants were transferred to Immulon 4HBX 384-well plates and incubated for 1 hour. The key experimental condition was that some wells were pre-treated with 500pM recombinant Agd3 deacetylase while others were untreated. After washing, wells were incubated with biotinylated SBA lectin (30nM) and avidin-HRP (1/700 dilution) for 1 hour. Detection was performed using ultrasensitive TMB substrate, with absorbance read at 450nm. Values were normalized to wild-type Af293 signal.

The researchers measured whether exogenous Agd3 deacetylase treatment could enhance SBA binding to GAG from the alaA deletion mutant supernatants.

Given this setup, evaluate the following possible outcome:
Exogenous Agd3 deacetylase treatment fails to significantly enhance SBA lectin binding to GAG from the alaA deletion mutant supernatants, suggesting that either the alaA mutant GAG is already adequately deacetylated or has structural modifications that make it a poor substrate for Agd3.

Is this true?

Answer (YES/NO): NO